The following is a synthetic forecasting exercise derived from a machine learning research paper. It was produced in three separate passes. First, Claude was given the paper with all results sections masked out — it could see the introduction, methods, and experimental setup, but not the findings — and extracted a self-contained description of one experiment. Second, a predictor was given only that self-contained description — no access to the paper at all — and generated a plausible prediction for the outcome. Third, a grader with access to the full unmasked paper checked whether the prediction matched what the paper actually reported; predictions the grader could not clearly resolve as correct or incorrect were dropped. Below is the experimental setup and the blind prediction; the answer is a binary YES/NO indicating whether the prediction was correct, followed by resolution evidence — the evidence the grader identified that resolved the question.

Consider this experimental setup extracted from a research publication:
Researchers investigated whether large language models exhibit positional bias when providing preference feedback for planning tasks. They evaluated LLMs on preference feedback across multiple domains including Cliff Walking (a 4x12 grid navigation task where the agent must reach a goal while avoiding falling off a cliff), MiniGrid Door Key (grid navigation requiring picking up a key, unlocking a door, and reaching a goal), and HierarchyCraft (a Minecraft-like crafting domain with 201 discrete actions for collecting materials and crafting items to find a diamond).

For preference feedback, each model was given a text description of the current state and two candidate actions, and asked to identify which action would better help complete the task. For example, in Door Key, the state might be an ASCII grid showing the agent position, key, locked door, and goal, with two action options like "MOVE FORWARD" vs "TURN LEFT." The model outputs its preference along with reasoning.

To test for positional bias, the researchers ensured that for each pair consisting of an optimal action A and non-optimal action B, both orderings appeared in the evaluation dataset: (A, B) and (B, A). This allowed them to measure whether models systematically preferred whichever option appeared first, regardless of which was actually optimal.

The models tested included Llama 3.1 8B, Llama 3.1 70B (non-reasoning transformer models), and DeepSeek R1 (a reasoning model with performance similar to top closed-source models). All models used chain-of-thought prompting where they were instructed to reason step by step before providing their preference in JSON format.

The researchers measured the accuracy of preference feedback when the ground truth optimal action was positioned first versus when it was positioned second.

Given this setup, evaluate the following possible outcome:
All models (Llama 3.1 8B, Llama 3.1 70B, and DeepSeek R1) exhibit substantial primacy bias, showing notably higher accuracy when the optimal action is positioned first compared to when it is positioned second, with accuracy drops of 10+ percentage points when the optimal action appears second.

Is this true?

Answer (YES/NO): NO